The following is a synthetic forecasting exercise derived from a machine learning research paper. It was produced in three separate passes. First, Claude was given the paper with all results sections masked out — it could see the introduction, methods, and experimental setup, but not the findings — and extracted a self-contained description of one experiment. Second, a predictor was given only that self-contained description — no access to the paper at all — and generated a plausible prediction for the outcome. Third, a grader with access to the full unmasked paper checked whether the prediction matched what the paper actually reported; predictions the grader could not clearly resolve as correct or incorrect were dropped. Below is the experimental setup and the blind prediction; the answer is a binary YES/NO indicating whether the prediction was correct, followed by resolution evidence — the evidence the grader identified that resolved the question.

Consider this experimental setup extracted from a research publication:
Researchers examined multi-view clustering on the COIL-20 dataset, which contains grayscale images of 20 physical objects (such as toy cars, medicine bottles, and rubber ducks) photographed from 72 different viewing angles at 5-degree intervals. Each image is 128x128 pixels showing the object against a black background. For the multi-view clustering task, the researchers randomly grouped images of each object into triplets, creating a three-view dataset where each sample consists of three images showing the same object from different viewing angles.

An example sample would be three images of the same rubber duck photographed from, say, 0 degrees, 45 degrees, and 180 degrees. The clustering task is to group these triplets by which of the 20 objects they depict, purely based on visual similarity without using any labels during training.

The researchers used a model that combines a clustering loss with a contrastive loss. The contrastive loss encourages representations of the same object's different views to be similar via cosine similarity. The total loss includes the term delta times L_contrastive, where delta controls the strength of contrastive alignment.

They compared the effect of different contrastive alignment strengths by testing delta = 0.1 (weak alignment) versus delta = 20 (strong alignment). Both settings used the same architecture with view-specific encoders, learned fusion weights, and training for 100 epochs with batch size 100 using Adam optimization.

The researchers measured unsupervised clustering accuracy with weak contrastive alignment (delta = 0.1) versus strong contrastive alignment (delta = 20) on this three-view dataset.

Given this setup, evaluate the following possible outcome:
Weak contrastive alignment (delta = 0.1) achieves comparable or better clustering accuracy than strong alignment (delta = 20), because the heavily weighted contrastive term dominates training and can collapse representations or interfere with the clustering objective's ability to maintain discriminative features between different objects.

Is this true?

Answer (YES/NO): NO